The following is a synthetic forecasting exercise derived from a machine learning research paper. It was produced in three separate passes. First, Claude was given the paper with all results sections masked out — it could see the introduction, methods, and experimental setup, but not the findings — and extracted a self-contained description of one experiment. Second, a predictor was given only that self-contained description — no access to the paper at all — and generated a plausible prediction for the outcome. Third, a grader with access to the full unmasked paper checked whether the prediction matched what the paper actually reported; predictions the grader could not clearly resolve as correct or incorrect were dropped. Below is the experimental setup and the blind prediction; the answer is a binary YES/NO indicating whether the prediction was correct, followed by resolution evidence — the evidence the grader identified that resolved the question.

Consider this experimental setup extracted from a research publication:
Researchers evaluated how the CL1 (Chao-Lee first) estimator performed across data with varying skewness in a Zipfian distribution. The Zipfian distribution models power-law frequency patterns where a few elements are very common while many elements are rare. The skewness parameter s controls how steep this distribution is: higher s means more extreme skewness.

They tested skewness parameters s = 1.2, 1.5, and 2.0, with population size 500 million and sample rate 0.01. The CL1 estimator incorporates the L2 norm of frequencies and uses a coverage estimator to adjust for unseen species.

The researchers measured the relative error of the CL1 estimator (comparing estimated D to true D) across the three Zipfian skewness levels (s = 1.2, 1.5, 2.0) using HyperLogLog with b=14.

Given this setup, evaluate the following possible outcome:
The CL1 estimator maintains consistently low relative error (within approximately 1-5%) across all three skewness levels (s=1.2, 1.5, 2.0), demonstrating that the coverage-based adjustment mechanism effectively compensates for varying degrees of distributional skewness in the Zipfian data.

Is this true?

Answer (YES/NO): NO